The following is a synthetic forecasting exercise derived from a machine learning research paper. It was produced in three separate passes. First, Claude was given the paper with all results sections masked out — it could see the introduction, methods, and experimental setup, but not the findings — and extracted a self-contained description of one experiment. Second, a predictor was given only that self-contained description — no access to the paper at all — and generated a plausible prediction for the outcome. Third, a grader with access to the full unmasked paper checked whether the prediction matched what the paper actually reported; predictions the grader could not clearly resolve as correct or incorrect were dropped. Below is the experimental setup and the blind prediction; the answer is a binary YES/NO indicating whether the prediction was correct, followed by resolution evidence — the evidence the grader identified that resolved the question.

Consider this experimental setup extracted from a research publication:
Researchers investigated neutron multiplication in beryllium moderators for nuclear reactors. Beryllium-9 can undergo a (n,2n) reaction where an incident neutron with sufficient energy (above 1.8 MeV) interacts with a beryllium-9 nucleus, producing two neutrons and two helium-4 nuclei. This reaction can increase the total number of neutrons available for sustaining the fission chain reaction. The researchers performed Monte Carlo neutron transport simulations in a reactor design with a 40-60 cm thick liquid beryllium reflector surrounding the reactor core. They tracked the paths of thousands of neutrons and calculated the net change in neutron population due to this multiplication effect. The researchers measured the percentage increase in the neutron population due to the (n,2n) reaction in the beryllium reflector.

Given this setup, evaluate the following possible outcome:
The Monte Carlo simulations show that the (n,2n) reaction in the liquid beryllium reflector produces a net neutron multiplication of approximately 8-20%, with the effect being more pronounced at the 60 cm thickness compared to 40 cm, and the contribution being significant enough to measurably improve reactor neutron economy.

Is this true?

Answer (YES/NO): NO